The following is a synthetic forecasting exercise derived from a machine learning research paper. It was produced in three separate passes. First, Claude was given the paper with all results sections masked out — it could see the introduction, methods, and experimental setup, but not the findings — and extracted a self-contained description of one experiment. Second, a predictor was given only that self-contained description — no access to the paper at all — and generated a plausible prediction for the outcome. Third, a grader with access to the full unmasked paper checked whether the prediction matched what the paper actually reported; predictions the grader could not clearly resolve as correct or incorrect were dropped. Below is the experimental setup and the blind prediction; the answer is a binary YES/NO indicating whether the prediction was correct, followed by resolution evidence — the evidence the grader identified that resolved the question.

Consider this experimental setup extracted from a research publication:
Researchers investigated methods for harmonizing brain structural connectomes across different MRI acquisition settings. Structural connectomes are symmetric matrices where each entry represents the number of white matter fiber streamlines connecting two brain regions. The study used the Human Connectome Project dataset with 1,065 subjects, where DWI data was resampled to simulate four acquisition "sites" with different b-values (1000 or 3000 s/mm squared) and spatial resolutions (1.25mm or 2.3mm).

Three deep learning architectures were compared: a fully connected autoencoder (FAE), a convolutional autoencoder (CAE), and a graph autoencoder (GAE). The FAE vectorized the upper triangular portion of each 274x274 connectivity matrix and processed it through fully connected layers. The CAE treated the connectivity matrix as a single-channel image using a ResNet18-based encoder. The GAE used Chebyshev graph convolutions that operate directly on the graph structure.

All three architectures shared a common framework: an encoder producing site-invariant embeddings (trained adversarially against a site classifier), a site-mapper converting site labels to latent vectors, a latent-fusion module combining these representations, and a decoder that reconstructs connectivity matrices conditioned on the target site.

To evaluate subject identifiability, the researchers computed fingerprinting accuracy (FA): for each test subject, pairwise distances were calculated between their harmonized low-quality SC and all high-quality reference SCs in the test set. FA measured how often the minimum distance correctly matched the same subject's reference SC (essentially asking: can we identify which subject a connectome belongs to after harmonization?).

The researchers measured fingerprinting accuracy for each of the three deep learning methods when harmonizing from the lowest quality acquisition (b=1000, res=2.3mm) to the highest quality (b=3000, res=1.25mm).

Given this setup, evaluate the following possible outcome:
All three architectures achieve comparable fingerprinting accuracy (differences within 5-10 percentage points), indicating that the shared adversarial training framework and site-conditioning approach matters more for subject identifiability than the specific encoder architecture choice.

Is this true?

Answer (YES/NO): NO